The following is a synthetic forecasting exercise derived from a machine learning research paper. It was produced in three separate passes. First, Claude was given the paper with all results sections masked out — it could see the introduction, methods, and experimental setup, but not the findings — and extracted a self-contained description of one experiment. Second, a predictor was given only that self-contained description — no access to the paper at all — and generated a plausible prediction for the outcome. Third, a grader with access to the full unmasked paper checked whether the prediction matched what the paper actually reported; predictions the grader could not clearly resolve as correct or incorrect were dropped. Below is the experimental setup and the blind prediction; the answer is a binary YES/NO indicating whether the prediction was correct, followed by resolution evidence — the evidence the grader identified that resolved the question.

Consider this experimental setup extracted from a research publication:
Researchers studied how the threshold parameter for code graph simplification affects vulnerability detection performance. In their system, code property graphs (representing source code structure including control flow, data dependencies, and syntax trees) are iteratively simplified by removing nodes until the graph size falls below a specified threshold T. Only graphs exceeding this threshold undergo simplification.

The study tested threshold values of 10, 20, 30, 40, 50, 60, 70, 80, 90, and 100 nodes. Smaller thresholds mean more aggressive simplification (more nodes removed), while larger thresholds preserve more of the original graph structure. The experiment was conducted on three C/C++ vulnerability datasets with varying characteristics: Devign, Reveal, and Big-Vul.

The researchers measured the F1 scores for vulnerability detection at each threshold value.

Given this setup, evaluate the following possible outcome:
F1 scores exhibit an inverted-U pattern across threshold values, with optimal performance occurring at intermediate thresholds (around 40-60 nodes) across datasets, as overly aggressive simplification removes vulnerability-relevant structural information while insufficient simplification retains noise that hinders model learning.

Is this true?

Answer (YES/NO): YES